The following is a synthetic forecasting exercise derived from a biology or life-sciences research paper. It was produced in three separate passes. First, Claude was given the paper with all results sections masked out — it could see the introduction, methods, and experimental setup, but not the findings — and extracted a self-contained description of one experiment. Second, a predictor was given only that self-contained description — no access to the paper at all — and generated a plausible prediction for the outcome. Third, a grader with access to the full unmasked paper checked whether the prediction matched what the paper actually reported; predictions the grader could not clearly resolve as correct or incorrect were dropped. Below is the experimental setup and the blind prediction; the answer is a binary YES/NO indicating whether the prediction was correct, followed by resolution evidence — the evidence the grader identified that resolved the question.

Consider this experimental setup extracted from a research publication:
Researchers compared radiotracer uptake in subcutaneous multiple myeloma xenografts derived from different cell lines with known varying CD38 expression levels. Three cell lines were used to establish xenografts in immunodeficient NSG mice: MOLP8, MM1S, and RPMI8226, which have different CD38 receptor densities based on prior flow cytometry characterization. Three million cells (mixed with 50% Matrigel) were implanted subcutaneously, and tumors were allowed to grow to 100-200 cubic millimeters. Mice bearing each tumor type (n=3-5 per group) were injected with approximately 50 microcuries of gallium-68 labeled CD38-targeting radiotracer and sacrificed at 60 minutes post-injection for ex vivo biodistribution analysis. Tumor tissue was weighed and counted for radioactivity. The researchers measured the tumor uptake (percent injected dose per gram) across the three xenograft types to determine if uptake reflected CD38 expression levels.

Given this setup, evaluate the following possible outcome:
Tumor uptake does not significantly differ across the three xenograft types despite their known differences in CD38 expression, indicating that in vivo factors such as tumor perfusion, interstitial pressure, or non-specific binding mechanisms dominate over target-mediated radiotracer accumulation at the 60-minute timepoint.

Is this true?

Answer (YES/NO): NO